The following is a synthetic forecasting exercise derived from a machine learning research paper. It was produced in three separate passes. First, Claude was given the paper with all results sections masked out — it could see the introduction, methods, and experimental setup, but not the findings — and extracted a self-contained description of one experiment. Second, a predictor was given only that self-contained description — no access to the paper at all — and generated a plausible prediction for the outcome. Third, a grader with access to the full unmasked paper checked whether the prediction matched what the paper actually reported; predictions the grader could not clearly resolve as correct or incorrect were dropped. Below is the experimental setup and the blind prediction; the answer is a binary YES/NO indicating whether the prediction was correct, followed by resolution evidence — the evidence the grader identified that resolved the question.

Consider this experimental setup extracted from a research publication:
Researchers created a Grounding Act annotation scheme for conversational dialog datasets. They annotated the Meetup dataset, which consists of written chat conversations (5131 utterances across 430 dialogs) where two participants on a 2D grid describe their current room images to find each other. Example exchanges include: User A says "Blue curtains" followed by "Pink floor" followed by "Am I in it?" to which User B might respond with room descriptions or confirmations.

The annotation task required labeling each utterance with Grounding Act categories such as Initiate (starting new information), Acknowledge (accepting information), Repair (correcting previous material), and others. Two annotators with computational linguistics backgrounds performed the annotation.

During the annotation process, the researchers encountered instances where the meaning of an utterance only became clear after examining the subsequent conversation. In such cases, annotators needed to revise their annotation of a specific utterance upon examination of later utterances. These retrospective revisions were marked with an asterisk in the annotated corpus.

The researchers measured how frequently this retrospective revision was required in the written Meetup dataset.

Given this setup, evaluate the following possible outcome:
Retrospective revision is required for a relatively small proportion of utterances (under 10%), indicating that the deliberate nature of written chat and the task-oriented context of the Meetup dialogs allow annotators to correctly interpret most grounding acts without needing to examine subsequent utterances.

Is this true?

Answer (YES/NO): YES